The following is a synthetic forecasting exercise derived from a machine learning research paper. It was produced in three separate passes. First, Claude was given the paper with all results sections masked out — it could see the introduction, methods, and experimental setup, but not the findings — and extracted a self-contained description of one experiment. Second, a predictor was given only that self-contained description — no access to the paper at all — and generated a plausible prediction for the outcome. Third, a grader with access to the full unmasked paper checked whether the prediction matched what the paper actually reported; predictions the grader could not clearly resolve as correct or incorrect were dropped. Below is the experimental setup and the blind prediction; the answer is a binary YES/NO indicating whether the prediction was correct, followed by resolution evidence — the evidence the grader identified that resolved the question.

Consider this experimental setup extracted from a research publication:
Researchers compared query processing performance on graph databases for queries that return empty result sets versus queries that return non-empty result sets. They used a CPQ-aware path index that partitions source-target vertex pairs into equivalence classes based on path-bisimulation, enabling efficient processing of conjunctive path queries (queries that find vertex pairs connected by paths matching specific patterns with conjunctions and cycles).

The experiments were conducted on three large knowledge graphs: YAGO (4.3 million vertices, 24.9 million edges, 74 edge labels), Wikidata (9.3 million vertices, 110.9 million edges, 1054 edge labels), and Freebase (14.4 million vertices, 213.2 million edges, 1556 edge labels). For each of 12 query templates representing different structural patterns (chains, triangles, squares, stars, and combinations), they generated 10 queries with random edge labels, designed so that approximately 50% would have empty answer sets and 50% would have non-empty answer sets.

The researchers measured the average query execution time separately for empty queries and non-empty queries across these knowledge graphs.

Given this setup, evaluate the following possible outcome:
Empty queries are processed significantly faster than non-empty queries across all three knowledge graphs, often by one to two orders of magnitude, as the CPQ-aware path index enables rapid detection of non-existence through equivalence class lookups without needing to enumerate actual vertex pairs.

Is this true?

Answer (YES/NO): NO